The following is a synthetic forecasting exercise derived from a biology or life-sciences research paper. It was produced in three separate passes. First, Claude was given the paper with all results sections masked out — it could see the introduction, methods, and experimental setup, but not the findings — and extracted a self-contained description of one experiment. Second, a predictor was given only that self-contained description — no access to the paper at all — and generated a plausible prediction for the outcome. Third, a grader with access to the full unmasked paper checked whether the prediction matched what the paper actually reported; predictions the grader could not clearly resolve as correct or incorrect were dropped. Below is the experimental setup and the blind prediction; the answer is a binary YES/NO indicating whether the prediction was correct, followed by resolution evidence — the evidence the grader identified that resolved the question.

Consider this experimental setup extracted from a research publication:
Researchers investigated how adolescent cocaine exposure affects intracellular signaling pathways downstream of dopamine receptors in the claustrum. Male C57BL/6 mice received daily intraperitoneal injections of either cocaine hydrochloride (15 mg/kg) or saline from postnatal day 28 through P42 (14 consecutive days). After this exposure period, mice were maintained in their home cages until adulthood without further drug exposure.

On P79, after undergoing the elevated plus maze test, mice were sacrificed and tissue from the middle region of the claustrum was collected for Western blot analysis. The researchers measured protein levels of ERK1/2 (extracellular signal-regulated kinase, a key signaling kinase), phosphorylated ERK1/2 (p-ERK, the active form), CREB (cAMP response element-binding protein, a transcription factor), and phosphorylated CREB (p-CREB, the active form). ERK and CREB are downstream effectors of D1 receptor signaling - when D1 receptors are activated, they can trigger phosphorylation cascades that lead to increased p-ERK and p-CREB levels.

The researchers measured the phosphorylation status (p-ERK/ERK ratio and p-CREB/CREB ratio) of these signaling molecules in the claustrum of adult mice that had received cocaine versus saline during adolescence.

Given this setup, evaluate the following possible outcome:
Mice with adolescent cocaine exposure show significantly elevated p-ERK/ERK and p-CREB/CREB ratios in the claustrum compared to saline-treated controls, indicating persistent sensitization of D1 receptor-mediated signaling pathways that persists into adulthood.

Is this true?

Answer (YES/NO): YES